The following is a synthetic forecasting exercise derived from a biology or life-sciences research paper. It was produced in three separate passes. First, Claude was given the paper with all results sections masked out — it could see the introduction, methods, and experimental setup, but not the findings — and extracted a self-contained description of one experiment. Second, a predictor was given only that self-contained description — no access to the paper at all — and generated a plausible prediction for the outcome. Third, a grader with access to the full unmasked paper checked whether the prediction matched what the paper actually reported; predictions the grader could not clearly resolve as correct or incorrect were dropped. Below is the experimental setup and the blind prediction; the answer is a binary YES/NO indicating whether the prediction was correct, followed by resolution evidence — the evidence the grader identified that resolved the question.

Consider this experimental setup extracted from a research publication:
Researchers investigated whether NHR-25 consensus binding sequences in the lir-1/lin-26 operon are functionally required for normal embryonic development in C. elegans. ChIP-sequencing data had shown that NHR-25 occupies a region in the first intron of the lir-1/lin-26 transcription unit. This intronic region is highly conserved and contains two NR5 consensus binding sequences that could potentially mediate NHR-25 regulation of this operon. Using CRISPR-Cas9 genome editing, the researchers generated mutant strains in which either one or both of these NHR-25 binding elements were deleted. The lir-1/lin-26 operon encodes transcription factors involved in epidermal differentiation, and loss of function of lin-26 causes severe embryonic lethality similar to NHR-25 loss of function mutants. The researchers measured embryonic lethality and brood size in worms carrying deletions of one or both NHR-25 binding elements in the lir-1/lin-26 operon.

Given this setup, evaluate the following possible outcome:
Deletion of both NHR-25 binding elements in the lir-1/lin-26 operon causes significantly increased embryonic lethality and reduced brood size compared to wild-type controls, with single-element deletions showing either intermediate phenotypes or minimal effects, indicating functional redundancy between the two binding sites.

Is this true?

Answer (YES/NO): NO